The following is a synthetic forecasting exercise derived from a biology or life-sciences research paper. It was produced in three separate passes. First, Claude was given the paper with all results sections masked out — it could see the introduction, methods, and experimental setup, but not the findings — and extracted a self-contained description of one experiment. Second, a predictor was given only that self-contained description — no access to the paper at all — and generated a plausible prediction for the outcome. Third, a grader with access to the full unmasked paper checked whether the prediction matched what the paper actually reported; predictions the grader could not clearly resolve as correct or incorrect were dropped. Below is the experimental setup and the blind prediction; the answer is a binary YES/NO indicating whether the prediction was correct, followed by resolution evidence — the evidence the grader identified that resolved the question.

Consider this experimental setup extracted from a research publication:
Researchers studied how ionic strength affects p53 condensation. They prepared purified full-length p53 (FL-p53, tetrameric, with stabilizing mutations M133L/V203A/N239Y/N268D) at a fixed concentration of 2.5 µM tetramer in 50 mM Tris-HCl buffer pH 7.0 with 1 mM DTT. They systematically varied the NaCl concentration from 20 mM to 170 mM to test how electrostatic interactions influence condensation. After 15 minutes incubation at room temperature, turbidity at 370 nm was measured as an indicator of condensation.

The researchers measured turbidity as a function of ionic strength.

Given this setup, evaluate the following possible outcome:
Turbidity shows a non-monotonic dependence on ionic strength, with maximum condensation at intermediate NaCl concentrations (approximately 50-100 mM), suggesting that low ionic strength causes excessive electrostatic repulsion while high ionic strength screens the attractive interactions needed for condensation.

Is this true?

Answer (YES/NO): NO